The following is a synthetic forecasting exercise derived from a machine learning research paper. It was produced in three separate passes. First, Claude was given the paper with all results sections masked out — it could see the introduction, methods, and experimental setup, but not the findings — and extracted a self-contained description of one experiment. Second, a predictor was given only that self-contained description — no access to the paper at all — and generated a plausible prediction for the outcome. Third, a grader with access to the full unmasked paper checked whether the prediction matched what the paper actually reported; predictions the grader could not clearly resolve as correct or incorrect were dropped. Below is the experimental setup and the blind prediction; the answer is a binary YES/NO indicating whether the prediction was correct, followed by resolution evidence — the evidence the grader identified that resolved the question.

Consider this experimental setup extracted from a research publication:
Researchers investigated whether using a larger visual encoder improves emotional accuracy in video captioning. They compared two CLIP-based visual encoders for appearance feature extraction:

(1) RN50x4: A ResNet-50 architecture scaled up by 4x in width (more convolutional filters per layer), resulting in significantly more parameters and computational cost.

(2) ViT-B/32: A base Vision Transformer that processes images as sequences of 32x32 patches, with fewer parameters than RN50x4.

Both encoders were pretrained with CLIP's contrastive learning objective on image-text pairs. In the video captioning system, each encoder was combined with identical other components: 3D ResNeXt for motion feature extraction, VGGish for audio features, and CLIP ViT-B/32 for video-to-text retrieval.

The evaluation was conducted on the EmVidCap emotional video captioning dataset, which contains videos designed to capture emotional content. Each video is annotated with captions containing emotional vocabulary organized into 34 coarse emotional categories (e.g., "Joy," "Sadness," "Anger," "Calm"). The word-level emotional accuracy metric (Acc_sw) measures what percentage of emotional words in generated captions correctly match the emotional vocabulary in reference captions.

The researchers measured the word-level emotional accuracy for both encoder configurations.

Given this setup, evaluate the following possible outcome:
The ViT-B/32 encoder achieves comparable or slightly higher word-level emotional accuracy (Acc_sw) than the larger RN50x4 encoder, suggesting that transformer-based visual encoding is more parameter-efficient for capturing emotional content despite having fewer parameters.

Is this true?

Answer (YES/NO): NO